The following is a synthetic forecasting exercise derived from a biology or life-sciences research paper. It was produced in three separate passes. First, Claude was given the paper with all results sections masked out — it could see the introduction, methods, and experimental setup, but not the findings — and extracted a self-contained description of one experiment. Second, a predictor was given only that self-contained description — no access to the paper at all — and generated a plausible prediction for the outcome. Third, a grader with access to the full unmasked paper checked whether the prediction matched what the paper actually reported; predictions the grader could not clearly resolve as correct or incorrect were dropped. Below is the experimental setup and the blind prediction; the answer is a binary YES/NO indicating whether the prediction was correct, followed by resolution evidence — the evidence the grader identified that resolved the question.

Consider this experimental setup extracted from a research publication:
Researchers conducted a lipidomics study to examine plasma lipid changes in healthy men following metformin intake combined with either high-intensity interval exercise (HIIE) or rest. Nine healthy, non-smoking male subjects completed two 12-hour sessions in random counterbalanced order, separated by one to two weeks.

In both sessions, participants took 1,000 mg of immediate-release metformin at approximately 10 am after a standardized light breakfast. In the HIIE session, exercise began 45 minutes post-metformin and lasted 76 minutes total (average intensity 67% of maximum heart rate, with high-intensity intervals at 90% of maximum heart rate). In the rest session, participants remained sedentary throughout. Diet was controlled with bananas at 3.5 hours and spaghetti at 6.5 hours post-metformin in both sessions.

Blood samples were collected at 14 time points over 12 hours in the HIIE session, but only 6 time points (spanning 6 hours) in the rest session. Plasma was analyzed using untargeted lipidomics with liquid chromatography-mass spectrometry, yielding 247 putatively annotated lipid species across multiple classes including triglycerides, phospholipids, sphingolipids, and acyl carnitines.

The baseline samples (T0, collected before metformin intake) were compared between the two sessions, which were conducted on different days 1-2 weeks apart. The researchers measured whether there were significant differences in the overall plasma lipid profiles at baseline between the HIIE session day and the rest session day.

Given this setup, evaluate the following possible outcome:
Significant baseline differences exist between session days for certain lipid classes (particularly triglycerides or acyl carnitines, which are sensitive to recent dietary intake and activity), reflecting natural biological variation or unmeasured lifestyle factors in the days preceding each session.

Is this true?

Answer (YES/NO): YES